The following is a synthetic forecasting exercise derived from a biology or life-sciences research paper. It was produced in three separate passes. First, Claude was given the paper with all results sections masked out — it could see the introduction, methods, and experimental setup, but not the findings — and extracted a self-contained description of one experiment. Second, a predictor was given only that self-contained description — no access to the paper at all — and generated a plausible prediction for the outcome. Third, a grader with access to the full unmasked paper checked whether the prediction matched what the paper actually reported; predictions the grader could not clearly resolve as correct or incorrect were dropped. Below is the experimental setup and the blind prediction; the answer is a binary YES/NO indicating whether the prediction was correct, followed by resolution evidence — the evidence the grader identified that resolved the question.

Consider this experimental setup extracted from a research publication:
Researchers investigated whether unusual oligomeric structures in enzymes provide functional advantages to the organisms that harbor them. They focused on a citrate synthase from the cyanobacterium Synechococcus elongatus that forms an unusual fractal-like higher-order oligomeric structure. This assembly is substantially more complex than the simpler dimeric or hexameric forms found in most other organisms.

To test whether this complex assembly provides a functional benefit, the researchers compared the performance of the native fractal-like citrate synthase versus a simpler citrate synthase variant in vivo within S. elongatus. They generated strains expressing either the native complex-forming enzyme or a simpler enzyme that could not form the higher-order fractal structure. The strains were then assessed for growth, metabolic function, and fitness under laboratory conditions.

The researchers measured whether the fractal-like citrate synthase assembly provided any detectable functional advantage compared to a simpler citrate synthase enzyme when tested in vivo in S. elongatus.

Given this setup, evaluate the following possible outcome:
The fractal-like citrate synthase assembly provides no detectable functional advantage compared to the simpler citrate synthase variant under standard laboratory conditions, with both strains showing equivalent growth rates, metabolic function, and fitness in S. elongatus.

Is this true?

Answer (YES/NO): YES